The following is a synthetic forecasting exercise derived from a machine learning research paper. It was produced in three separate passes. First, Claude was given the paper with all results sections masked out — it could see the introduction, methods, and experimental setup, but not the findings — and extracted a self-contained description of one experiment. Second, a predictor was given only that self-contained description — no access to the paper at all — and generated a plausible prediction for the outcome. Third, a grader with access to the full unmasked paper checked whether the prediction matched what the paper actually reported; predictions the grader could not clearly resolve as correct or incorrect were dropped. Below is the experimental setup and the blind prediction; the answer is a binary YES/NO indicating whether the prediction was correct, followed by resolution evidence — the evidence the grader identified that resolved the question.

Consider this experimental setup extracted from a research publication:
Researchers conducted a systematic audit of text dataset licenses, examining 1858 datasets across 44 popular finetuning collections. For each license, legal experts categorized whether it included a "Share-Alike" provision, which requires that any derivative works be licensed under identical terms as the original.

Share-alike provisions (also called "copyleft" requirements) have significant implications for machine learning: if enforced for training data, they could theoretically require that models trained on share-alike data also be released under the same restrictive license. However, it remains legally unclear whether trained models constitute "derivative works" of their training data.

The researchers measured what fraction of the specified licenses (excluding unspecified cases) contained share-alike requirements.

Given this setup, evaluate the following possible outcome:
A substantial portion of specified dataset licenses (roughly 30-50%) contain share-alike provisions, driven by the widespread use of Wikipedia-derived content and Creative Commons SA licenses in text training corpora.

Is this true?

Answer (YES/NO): YES